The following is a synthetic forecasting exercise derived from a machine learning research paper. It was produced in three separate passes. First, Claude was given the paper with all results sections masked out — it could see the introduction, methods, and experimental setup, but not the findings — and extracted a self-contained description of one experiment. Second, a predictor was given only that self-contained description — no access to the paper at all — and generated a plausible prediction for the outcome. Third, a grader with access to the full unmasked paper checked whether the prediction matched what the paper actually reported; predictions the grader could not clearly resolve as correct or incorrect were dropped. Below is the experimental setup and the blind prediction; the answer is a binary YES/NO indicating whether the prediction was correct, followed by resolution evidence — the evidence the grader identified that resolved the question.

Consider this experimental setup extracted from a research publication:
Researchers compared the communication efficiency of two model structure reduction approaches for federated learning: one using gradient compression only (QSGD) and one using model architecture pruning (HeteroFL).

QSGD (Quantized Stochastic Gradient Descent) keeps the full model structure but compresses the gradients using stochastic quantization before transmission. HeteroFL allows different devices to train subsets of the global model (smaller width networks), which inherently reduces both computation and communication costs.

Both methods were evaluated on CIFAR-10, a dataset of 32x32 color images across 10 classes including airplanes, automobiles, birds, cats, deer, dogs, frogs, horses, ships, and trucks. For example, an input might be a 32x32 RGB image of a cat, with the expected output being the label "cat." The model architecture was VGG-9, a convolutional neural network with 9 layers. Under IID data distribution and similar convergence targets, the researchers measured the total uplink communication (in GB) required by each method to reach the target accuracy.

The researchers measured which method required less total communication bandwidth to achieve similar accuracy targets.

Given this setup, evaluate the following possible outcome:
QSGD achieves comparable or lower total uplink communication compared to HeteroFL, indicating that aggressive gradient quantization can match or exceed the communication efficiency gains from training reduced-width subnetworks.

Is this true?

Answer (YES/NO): NO